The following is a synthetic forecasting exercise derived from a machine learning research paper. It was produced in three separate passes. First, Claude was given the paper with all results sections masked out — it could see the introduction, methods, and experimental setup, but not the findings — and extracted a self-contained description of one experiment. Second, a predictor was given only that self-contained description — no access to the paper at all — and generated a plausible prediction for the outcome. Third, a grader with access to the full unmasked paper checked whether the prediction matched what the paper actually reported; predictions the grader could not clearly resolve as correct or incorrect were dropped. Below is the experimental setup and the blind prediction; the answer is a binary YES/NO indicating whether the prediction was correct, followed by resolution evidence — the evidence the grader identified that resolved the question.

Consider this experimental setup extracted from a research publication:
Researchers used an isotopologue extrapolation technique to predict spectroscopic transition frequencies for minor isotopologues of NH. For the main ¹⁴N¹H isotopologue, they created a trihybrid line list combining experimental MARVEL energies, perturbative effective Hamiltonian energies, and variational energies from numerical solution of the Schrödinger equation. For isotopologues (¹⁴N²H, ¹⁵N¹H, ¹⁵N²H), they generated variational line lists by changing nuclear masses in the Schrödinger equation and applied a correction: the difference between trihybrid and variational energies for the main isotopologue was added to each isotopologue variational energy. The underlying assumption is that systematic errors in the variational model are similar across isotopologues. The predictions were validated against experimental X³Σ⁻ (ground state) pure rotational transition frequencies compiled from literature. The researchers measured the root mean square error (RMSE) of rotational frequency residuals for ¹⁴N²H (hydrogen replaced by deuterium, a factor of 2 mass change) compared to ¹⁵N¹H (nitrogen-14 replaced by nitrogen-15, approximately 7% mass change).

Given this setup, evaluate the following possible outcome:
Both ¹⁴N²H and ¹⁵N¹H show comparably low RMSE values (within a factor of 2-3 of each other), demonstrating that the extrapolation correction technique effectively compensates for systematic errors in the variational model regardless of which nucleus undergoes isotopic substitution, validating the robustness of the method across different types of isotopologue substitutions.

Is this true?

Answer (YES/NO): NO